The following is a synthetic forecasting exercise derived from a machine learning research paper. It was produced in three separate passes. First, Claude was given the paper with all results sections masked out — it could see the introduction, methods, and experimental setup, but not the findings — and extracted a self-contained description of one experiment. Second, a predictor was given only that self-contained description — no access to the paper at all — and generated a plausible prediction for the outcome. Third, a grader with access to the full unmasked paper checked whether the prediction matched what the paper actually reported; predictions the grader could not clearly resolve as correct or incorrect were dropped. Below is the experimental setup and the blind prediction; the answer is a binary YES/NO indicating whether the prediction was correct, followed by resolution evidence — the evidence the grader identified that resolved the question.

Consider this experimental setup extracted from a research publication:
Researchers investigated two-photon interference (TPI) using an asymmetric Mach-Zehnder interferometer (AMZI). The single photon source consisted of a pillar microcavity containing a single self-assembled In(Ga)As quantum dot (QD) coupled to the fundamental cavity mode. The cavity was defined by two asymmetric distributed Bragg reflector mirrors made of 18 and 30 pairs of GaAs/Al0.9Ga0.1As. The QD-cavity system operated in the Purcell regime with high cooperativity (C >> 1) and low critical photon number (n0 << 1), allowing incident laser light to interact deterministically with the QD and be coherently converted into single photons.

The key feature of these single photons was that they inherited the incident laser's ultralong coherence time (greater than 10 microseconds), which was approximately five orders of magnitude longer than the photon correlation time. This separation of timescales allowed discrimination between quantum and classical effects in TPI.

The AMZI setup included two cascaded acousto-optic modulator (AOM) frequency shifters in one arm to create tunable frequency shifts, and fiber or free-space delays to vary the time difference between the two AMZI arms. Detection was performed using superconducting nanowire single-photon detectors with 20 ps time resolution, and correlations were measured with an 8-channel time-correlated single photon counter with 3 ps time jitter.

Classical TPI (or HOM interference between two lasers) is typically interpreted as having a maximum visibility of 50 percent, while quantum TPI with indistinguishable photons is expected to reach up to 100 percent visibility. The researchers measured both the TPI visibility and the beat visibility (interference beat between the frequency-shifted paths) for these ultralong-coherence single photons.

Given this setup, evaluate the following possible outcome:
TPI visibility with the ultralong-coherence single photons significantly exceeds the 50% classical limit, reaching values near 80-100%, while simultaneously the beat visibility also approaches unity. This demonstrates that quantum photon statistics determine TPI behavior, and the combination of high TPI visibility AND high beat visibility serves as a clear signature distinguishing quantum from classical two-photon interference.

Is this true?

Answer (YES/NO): NO